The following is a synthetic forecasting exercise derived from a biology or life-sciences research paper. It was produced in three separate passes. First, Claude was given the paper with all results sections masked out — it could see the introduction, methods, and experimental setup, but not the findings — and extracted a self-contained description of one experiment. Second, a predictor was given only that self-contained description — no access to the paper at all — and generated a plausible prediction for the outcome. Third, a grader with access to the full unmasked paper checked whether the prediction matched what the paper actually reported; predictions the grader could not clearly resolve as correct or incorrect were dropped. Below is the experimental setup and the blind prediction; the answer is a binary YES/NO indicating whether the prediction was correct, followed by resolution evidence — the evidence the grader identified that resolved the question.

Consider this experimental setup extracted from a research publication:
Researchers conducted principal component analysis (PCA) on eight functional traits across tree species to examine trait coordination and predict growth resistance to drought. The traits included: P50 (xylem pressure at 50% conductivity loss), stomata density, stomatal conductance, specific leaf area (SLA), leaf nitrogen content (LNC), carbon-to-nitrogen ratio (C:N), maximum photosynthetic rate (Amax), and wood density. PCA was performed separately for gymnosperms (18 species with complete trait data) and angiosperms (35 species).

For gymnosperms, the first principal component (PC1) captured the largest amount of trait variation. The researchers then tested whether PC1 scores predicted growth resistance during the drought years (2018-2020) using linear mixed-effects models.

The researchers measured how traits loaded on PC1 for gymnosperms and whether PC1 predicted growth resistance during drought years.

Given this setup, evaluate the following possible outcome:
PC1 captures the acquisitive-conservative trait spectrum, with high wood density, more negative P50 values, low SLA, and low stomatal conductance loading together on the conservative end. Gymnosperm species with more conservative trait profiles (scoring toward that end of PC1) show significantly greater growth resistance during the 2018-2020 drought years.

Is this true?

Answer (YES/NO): NO